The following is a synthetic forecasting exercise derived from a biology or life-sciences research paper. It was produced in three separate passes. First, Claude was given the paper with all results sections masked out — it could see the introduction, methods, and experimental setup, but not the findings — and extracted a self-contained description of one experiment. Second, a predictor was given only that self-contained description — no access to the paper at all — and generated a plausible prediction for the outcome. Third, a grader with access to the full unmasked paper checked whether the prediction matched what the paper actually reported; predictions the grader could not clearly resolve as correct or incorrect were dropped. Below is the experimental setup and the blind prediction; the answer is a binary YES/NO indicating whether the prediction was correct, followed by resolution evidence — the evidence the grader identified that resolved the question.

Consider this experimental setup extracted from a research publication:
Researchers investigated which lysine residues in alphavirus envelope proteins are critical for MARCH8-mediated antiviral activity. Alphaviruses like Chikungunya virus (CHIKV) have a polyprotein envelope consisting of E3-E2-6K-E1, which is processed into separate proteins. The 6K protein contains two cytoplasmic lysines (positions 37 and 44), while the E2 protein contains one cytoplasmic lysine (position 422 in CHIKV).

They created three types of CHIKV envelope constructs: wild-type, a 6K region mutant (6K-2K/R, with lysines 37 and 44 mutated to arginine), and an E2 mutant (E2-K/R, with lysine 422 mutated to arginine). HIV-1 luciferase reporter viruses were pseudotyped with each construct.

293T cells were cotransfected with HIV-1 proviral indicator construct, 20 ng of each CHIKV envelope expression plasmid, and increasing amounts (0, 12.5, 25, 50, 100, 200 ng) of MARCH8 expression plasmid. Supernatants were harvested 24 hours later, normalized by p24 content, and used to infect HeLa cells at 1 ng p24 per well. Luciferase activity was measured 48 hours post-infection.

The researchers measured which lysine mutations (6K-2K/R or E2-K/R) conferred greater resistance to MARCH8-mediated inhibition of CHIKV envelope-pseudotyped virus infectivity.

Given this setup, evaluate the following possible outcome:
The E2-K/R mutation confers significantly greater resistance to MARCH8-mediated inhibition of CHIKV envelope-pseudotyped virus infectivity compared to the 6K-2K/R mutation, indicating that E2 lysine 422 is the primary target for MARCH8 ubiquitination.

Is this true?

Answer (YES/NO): YES